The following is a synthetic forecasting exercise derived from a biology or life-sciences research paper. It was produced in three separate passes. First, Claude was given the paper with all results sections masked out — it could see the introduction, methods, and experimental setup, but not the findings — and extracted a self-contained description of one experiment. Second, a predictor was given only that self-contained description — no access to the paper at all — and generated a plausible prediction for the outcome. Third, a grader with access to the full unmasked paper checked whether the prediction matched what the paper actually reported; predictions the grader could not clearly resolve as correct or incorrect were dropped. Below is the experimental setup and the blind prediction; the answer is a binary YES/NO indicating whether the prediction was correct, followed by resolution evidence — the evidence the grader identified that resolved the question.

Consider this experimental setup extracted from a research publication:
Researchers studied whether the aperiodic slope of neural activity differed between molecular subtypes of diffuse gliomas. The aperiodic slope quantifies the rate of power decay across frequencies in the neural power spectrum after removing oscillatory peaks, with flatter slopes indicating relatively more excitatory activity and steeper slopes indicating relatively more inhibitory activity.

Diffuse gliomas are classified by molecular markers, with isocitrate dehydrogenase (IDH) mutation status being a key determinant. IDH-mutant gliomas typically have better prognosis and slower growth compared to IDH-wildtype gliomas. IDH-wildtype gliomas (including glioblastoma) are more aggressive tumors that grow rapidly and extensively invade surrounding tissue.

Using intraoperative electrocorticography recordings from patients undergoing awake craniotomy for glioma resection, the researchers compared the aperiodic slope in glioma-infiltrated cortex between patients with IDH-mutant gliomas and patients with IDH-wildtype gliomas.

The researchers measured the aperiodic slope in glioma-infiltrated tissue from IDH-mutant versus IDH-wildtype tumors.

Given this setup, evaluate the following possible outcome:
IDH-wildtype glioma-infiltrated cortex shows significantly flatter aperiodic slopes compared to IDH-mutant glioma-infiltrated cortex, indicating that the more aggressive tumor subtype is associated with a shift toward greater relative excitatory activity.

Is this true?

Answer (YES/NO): YES